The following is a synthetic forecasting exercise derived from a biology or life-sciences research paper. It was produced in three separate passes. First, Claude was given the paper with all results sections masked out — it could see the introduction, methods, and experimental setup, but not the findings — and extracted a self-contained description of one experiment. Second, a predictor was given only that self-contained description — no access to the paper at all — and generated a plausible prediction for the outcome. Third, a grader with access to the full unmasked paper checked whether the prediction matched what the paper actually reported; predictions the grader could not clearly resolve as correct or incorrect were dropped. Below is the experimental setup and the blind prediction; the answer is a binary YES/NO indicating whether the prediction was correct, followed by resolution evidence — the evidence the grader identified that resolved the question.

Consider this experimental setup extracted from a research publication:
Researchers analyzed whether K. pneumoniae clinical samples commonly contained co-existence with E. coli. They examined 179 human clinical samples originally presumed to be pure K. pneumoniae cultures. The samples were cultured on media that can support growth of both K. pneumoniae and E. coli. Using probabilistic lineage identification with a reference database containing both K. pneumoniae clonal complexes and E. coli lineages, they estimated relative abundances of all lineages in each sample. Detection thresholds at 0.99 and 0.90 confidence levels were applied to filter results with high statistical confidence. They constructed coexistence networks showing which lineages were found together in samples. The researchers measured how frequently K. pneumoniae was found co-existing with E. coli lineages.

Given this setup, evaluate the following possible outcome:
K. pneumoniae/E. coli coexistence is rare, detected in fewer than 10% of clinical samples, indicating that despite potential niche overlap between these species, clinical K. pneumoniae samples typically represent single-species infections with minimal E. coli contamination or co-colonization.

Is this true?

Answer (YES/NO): NO